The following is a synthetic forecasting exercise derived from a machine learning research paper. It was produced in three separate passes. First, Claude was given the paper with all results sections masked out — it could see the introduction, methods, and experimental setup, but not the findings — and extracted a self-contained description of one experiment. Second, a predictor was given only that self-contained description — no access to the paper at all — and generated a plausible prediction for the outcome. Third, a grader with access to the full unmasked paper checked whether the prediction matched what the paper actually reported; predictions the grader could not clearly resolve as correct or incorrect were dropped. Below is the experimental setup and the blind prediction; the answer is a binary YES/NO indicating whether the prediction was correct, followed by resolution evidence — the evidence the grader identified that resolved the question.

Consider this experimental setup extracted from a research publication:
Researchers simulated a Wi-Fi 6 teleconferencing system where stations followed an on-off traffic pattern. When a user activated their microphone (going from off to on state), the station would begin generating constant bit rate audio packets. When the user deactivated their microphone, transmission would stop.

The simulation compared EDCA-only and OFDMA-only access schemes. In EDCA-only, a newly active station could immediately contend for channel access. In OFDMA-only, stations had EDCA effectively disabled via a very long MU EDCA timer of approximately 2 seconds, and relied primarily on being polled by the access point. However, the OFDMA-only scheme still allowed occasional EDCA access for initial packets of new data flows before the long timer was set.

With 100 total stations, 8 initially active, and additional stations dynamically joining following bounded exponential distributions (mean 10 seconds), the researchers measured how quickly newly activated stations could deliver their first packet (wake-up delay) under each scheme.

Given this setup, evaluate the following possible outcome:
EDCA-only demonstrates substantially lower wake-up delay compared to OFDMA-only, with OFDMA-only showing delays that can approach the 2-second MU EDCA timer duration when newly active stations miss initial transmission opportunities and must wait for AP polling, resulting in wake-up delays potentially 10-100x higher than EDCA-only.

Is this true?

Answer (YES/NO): NO